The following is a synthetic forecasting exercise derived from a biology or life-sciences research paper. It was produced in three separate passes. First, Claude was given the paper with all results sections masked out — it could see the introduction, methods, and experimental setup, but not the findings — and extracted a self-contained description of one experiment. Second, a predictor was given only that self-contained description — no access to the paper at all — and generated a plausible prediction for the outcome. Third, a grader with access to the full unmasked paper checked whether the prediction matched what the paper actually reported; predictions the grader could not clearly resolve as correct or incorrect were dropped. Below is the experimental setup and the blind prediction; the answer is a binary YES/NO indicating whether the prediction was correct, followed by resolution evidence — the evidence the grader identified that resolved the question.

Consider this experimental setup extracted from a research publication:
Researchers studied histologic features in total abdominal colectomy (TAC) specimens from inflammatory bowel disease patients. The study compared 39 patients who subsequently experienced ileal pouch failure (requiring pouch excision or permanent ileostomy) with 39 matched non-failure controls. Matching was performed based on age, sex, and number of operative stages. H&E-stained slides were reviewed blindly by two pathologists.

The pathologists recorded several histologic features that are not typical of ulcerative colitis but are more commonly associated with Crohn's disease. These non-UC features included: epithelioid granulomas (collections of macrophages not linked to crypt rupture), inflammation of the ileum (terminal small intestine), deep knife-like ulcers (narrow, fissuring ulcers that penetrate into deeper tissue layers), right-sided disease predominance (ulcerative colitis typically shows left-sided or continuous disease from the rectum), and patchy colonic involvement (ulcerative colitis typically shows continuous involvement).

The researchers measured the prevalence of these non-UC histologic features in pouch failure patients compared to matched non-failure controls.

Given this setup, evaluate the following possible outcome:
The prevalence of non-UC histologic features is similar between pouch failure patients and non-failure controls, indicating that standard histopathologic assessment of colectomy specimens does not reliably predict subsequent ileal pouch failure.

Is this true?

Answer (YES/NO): NO